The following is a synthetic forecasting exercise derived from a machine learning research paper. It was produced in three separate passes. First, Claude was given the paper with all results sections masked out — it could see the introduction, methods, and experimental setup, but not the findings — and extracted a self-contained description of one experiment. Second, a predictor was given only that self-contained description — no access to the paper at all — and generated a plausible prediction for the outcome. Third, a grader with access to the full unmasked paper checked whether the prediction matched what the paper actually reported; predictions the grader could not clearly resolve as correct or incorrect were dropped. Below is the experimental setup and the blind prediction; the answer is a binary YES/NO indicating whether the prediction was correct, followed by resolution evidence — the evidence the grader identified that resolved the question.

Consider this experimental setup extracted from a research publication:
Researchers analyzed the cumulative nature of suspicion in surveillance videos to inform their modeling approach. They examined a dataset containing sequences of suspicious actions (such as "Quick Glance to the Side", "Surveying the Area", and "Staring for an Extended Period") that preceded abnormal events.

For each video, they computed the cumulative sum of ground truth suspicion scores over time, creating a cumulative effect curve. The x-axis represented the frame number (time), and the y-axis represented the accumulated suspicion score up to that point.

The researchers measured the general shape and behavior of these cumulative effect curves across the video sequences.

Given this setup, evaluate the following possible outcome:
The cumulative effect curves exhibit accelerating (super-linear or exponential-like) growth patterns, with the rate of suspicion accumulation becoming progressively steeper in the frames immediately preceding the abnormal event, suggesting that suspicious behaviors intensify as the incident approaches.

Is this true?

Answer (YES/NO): NO